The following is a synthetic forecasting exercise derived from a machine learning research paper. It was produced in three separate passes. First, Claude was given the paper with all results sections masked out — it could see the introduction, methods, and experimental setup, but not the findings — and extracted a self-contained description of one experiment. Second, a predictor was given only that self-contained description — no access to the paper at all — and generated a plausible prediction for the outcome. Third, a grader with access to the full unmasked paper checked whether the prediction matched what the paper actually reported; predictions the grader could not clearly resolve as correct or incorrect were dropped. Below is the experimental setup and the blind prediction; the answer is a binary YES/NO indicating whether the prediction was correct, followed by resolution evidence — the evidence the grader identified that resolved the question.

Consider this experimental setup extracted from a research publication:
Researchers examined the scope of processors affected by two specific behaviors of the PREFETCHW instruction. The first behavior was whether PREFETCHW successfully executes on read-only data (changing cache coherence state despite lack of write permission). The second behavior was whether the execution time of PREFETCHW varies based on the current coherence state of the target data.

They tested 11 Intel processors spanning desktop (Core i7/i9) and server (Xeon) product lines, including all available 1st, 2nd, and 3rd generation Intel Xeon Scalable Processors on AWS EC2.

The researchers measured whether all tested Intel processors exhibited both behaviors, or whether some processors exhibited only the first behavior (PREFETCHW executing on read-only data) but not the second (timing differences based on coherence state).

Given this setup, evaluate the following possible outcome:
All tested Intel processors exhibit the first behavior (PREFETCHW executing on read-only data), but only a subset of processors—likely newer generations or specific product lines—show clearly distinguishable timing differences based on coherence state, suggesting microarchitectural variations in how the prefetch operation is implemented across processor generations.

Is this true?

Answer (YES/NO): NO